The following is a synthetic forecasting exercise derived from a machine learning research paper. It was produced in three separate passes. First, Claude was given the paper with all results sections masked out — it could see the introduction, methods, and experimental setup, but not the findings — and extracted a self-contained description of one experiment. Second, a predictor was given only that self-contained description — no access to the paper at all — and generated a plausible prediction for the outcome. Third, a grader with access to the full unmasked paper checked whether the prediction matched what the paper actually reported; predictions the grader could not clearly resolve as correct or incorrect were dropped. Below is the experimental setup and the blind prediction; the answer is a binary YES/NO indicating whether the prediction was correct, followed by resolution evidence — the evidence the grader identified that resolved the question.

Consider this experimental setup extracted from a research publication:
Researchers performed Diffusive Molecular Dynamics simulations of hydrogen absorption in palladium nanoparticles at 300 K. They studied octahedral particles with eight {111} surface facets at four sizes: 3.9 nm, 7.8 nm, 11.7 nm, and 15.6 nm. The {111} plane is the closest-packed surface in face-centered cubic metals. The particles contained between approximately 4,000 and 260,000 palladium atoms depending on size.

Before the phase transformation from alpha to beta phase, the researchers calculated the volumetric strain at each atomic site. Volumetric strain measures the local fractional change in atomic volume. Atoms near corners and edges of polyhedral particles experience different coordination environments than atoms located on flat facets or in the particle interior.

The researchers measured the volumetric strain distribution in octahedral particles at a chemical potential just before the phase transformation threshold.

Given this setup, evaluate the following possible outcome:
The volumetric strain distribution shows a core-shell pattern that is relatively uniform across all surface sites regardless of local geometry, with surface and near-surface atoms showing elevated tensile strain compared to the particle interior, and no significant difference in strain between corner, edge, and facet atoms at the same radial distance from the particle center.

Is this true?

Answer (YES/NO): NO